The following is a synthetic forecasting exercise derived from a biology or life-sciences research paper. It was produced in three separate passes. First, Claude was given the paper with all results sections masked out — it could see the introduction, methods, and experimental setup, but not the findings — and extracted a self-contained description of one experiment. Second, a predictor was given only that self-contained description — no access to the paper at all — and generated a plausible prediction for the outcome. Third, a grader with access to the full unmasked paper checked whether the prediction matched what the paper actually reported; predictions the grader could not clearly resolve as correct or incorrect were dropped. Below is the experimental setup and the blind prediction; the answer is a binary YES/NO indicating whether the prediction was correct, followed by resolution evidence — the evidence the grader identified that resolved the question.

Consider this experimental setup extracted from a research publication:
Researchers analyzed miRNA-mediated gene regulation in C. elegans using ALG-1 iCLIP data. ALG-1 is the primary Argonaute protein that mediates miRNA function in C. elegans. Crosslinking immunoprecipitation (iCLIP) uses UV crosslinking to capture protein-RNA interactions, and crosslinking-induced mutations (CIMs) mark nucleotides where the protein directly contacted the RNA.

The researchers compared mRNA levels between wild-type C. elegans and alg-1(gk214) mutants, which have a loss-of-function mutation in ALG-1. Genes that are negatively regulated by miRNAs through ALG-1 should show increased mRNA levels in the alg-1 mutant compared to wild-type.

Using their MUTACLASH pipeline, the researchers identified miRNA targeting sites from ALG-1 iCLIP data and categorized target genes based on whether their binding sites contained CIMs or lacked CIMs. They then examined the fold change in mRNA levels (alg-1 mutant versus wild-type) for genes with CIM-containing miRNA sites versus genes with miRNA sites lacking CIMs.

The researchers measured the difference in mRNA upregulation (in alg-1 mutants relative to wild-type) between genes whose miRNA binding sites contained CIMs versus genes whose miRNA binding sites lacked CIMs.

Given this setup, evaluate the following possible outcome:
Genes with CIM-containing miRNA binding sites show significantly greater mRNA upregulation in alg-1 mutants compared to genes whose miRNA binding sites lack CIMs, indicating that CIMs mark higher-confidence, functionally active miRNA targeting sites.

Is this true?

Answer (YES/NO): YES